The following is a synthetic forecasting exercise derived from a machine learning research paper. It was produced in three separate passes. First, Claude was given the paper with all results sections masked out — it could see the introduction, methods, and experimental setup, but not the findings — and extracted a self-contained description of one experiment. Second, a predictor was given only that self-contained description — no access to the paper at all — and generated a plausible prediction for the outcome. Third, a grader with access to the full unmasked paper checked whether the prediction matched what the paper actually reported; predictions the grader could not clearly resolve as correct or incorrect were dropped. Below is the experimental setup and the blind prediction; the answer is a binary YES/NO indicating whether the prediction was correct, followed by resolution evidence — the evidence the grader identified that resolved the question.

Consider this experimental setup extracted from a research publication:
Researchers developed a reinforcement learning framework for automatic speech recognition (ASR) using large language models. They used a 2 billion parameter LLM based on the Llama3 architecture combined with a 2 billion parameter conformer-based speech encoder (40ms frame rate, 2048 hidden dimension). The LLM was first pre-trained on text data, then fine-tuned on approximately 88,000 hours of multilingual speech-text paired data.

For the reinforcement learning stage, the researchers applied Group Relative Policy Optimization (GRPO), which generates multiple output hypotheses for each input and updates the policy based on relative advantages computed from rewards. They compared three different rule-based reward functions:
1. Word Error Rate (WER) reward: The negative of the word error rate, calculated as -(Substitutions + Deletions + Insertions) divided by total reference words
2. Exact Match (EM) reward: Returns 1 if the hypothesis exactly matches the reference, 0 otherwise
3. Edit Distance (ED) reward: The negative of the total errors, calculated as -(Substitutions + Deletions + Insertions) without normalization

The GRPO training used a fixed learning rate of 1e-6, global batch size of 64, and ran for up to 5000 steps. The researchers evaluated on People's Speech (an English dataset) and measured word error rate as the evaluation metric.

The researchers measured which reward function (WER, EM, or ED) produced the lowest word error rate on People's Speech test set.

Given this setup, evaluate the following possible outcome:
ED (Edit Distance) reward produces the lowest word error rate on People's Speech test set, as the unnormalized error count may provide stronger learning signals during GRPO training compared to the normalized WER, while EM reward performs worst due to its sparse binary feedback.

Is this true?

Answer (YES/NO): YES